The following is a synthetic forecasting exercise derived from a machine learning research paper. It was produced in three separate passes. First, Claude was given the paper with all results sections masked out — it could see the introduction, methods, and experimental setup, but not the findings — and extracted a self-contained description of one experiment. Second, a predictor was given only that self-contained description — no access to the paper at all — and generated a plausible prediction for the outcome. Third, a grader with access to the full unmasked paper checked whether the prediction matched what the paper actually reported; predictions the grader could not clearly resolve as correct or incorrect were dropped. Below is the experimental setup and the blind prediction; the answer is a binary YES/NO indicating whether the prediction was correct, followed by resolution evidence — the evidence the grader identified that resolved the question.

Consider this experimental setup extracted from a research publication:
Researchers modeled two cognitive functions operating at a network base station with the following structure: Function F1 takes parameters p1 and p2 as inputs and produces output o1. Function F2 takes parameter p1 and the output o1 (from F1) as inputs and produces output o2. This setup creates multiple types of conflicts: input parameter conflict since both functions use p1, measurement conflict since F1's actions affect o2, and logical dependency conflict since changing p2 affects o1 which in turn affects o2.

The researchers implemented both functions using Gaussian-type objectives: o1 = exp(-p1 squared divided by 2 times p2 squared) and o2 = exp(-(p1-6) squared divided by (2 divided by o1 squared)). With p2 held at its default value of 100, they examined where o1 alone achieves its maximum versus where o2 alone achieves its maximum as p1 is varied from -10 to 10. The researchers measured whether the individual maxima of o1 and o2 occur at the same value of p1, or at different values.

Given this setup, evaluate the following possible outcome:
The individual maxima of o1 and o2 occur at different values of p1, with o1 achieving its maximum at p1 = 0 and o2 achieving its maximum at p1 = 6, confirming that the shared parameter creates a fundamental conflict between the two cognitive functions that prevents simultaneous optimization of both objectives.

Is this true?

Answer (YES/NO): YES